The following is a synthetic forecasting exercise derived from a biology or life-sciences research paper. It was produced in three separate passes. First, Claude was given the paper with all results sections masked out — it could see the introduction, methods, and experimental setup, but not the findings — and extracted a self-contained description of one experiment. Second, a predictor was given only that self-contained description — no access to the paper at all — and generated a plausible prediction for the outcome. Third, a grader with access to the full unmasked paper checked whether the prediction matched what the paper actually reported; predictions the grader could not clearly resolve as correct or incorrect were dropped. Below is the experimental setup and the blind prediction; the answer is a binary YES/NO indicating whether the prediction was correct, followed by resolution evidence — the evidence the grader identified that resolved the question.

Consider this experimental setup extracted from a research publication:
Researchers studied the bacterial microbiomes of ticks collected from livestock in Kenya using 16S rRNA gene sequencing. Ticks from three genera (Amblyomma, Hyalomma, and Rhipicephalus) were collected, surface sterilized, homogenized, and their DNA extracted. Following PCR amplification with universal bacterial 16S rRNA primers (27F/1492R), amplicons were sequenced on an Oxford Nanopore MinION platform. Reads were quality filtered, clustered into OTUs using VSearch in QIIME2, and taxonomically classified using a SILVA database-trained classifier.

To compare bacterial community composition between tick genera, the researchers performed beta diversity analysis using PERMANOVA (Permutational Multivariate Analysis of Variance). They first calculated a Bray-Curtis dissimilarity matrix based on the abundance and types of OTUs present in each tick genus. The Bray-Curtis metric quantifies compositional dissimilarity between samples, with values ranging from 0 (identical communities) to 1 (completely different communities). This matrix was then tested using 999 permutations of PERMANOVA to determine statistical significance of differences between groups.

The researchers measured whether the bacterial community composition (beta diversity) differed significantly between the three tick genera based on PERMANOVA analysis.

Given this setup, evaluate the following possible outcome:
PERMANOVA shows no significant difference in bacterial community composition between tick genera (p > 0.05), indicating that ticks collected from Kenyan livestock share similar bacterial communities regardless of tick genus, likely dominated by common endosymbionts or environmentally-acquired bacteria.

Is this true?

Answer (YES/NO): YES